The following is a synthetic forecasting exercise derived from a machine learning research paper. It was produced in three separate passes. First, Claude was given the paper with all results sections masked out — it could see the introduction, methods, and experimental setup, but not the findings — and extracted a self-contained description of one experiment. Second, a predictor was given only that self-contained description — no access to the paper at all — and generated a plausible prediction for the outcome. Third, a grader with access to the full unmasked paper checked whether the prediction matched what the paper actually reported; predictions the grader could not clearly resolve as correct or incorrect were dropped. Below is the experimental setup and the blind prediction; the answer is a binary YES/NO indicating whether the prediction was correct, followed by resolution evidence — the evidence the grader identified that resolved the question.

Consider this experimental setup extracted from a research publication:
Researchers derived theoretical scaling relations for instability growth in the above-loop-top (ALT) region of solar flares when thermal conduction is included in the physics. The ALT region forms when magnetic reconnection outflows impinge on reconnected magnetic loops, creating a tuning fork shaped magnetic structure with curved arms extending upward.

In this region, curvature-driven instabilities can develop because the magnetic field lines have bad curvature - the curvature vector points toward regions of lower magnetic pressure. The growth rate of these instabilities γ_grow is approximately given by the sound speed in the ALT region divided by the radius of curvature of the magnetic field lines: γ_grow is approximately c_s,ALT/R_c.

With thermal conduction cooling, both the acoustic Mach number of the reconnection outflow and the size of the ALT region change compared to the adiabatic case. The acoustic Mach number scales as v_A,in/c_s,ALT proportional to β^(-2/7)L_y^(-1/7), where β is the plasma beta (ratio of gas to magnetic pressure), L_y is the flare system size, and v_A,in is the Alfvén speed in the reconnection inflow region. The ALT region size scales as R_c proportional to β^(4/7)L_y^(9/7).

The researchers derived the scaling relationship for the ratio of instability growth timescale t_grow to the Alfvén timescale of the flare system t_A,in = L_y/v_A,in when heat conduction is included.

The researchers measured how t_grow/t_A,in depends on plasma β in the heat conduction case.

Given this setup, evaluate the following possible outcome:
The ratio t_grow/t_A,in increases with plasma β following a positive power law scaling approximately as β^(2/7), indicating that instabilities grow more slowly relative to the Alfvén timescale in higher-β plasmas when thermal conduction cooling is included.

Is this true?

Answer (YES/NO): YES